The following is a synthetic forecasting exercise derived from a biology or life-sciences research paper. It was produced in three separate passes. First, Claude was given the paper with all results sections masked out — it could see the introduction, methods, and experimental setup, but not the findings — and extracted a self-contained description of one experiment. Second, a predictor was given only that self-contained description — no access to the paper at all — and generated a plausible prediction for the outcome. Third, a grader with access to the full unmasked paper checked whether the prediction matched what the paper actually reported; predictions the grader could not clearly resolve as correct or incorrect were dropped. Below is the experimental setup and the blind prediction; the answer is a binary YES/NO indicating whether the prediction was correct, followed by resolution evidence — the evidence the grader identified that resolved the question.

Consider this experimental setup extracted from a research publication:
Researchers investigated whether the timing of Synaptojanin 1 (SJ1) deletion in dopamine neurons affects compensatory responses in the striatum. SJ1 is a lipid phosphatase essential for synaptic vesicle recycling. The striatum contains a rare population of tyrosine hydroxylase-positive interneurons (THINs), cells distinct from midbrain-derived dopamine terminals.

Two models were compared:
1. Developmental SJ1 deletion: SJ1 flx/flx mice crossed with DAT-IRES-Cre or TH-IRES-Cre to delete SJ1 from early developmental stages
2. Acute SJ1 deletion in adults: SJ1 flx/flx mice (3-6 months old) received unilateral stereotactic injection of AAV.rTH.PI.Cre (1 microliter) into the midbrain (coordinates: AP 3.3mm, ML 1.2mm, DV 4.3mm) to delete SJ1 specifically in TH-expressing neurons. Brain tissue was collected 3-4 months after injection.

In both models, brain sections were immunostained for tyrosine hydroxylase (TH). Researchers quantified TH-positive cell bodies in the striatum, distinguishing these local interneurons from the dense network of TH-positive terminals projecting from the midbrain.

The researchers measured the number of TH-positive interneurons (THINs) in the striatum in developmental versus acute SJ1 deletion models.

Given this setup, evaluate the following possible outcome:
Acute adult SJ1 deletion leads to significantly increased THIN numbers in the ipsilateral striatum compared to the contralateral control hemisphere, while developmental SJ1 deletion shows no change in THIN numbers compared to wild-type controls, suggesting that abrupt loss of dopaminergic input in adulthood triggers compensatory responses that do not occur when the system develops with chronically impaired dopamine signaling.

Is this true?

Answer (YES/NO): NO